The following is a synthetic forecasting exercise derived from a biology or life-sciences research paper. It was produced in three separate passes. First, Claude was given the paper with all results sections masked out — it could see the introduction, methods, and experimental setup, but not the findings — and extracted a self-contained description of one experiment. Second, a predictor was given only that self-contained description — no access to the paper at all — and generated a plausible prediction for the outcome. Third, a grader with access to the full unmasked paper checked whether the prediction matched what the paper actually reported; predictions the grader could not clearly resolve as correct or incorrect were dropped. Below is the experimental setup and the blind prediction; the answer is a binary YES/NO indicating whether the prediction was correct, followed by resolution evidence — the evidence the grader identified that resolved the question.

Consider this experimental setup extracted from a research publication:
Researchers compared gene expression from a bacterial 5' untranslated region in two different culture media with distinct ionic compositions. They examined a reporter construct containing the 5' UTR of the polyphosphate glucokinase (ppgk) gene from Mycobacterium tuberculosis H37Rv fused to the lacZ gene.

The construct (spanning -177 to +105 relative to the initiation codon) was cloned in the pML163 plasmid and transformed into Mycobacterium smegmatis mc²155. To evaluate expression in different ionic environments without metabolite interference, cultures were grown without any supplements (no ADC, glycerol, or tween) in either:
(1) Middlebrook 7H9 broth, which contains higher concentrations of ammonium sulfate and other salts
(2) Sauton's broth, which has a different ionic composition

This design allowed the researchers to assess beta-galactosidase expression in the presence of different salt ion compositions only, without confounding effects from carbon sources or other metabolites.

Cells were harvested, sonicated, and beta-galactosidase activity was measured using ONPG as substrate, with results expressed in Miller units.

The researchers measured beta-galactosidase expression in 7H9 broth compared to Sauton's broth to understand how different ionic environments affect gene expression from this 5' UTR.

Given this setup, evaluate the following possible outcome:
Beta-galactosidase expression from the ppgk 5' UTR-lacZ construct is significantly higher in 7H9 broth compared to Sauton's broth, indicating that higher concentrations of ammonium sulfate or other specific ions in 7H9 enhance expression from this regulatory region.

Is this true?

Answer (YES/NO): YES